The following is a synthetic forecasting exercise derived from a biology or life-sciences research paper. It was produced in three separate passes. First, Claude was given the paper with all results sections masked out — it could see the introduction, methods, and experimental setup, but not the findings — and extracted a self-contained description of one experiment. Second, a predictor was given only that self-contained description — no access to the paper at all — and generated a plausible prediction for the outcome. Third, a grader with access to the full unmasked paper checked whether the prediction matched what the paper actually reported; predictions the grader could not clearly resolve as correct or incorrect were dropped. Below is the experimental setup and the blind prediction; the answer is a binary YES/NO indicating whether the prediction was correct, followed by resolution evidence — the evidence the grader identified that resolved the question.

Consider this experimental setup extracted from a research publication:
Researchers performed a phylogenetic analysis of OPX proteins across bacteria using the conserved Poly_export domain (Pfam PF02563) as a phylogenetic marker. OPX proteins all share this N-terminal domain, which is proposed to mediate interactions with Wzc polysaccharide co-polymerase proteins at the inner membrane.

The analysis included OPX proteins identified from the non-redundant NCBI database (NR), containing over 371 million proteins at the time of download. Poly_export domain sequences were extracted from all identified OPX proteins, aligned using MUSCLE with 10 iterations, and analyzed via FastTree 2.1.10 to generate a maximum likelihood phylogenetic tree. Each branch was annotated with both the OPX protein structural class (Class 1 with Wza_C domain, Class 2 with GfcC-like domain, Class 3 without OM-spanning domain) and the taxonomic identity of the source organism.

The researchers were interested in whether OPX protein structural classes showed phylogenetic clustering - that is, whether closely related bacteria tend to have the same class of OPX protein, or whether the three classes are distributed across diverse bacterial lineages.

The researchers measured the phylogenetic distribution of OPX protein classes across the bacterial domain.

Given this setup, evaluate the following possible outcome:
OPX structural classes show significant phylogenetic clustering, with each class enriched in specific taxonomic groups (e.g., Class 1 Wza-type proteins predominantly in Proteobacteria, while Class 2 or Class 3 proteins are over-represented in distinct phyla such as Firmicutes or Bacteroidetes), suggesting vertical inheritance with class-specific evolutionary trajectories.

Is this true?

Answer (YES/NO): NO